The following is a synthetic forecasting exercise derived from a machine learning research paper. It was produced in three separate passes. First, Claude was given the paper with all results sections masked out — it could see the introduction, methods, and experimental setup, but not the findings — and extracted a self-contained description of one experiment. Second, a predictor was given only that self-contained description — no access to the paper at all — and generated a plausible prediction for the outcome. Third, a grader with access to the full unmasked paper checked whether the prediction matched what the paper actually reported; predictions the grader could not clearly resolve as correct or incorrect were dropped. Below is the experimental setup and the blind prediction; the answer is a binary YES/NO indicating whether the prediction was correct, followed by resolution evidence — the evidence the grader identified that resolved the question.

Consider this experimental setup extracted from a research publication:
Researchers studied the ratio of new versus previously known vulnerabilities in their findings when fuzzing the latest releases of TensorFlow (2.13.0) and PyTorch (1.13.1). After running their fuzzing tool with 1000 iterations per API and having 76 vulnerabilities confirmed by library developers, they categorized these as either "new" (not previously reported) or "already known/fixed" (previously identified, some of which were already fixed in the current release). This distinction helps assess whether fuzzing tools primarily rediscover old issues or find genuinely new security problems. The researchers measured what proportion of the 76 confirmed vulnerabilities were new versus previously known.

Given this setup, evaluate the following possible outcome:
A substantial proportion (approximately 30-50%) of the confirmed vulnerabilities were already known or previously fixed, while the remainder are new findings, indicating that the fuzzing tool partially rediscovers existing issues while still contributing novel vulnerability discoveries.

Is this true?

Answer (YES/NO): NO